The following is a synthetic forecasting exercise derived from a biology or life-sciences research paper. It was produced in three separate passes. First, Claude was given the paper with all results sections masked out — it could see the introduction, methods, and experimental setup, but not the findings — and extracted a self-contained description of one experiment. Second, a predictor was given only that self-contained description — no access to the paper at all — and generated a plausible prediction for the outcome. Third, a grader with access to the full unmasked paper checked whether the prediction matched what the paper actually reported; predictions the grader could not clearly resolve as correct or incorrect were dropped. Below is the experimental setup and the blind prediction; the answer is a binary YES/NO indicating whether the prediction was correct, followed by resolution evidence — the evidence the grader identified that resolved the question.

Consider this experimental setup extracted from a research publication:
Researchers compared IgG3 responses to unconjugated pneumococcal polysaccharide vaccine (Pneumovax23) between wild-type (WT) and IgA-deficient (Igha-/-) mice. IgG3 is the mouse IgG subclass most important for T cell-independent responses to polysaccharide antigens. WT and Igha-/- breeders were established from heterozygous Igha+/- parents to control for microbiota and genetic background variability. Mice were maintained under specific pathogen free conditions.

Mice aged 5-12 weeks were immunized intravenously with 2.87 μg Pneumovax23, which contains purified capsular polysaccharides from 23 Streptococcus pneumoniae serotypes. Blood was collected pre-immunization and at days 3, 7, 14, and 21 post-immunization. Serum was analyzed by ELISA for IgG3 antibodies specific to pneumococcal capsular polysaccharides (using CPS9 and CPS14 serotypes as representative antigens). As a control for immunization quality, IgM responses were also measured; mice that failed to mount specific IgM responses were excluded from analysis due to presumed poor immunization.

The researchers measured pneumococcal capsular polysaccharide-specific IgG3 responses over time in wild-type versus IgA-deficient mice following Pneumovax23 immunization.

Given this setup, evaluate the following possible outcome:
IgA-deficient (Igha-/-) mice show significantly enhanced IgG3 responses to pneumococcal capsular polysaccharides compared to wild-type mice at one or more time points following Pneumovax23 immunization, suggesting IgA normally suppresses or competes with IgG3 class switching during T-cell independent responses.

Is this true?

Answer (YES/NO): NO